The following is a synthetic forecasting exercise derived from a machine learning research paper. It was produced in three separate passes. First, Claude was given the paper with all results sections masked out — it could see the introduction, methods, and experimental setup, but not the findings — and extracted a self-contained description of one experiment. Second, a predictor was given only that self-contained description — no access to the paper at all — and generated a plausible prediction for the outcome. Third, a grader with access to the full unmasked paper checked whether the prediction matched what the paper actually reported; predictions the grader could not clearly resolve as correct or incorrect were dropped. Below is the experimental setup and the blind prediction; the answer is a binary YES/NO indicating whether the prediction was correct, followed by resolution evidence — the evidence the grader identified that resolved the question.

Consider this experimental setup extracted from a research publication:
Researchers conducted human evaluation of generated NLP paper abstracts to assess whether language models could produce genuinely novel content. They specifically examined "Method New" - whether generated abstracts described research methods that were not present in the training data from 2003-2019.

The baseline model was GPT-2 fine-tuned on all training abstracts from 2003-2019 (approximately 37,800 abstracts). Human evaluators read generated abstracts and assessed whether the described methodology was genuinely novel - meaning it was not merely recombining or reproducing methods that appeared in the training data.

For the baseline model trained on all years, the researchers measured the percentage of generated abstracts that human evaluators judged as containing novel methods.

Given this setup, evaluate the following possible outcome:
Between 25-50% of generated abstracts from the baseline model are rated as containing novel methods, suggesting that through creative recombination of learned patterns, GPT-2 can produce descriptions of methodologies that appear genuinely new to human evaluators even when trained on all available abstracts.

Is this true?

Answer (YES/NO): YES